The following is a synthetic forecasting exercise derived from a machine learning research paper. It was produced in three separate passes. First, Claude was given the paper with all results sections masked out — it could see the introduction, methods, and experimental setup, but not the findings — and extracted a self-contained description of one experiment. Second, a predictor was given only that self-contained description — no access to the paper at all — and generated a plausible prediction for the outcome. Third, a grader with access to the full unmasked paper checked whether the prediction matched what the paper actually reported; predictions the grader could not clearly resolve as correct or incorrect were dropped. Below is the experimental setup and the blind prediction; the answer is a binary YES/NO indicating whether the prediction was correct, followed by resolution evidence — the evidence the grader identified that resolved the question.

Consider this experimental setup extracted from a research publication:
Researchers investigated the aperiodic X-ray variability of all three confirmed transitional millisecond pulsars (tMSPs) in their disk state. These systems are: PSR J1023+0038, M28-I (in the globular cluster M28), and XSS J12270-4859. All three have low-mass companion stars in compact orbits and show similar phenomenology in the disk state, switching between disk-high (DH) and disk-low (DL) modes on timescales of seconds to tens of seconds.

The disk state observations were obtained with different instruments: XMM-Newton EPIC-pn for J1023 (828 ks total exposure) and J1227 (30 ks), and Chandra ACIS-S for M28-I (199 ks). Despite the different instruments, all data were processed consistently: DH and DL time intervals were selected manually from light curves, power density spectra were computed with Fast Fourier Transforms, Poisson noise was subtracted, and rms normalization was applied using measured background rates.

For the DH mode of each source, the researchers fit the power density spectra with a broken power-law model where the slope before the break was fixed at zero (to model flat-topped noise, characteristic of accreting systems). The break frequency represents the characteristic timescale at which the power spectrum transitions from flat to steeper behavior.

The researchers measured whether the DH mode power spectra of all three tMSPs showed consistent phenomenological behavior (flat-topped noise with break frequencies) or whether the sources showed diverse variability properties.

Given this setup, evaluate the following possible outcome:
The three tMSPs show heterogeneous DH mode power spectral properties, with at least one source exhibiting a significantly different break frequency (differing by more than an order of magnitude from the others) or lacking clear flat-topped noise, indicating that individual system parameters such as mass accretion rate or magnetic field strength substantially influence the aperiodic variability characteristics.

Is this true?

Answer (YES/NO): NO